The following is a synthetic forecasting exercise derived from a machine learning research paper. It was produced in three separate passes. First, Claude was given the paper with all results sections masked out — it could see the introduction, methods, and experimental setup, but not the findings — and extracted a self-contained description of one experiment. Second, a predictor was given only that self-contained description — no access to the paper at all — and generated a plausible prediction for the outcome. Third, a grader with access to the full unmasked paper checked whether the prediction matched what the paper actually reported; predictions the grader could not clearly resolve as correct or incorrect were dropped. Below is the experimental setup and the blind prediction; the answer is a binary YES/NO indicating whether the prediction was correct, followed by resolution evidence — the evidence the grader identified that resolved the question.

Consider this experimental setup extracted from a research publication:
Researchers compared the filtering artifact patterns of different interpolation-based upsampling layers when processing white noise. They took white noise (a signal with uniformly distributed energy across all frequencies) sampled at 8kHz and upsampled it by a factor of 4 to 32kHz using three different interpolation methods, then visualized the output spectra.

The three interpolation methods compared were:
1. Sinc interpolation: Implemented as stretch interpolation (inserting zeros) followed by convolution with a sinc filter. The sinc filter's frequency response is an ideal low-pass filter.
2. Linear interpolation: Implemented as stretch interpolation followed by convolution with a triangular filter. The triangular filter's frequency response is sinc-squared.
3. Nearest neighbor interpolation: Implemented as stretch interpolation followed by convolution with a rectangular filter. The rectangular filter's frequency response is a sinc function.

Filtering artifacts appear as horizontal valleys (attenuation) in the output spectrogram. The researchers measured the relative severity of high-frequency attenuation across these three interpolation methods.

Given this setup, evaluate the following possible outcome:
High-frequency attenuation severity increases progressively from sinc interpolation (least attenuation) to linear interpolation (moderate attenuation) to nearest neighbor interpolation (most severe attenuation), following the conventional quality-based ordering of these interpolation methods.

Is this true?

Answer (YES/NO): NO